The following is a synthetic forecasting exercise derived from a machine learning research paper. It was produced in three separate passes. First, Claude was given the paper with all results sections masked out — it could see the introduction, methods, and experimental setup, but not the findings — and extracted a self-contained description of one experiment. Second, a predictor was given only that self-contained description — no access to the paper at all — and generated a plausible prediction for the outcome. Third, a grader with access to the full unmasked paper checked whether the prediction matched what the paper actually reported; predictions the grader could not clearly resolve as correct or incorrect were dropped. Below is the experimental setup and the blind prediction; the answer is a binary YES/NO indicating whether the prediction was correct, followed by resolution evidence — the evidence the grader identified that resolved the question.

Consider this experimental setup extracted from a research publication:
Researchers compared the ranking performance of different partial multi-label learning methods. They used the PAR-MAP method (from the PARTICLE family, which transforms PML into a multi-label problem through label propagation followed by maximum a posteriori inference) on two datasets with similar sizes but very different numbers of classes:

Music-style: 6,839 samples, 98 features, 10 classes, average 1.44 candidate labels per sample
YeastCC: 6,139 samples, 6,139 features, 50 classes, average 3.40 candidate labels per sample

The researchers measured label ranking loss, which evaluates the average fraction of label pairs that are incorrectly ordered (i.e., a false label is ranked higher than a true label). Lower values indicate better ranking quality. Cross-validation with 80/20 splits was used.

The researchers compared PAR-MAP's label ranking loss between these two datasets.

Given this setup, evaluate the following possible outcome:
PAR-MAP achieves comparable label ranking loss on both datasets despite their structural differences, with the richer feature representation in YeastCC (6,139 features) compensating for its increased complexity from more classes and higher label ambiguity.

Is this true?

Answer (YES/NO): NO